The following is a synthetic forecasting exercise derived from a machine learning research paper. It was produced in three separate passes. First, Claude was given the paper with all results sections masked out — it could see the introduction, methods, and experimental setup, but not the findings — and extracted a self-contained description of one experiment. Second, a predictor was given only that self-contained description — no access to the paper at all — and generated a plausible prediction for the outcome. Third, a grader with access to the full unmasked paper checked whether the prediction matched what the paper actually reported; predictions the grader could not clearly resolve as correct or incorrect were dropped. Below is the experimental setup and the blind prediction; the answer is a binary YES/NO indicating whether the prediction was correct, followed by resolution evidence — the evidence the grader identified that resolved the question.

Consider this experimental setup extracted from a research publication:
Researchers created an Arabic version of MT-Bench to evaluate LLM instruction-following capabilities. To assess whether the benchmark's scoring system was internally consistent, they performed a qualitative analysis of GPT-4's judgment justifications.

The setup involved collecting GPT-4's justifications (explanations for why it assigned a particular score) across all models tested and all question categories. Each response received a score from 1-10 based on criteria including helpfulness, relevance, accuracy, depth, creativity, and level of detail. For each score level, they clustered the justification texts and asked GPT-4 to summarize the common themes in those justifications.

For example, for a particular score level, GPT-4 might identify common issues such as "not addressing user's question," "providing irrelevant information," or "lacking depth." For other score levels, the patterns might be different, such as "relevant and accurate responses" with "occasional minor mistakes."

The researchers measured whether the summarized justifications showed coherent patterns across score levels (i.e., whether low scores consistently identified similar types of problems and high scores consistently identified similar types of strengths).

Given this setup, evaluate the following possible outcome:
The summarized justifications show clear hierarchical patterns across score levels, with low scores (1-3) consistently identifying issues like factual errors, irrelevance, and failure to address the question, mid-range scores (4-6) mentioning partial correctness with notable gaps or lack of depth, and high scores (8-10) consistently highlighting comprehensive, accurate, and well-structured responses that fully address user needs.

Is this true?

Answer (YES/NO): YES